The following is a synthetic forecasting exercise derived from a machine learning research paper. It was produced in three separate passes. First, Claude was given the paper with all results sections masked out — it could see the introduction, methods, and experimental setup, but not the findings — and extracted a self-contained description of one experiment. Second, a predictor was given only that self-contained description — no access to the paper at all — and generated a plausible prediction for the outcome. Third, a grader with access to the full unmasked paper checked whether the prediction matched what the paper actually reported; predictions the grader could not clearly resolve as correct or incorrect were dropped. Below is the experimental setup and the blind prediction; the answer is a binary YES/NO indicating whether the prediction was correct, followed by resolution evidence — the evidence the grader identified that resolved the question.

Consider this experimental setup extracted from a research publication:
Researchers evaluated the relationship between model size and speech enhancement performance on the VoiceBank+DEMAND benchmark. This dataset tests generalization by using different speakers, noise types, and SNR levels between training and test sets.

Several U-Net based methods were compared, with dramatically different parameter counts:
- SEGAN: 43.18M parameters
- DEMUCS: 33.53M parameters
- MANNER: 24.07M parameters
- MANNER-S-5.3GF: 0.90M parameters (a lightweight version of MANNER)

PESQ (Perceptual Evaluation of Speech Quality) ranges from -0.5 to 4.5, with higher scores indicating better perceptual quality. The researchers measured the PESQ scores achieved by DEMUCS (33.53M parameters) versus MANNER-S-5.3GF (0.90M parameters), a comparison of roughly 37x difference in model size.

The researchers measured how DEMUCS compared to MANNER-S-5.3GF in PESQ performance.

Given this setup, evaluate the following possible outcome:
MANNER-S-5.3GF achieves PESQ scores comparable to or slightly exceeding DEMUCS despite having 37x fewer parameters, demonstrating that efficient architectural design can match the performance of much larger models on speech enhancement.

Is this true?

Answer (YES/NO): YES